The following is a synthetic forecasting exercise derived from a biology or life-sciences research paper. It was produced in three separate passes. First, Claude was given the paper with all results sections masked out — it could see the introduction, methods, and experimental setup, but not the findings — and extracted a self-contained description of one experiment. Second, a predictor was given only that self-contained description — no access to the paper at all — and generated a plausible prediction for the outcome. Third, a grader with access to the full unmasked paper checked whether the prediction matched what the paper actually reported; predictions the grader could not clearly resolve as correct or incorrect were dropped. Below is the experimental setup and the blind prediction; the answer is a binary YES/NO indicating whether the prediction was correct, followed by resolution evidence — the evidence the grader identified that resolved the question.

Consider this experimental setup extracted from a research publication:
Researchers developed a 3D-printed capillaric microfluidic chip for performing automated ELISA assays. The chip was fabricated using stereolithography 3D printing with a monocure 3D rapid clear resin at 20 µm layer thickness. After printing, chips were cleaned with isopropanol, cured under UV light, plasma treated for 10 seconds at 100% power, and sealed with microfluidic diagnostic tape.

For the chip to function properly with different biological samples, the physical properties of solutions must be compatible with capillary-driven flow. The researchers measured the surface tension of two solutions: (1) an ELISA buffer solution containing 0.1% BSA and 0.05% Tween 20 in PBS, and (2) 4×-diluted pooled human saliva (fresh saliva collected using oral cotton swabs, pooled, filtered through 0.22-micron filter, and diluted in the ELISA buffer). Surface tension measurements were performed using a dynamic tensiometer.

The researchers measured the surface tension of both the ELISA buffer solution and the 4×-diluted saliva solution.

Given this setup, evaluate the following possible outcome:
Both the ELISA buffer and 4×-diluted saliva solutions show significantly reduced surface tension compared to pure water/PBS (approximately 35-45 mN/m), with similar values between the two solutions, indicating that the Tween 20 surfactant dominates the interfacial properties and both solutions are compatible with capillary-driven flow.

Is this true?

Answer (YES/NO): YES